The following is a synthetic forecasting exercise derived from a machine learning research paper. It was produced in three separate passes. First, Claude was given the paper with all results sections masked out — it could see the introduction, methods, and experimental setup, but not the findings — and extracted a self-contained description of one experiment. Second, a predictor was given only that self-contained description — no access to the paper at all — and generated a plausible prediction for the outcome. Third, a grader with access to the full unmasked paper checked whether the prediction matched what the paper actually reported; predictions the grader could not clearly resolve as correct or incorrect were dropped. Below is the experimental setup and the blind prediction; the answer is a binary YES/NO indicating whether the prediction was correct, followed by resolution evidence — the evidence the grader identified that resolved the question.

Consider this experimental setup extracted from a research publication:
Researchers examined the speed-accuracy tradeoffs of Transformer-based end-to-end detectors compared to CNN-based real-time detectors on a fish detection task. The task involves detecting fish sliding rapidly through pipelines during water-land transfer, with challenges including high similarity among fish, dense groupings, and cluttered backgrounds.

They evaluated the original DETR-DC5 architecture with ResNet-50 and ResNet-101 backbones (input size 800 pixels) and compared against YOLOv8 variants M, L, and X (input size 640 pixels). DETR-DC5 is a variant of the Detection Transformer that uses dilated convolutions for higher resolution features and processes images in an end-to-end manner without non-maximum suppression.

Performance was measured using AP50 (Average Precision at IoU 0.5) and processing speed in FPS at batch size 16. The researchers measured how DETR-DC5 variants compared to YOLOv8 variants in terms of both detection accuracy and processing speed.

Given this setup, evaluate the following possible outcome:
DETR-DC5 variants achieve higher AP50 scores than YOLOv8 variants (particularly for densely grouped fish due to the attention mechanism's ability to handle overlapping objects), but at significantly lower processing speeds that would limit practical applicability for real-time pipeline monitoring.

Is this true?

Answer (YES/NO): NO